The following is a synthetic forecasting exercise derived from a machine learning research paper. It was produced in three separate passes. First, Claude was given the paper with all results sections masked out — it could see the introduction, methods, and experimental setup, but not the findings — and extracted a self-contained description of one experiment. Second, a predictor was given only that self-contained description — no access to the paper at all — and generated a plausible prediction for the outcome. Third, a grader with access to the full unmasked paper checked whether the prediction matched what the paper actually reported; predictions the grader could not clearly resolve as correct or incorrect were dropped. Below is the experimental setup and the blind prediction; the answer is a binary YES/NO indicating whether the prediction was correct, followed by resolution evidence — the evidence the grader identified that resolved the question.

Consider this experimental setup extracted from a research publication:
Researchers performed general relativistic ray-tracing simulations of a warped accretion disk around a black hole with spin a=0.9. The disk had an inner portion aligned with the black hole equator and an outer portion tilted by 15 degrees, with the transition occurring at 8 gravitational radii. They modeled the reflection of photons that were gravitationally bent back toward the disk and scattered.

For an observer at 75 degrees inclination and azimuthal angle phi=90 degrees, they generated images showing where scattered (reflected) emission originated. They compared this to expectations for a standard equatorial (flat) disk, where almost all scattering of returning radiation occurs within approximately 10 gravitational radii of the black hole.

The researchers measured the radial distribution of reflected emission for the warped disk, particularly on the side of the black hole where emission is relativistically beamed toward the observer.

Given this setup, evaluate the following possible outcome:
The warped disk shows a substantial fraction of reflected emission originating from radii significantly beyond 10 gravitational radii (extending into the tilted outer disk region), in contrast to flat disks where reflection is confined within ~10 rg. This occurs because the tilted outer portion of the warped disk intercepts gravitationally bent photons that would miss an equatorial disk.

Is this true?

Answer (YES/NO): YES